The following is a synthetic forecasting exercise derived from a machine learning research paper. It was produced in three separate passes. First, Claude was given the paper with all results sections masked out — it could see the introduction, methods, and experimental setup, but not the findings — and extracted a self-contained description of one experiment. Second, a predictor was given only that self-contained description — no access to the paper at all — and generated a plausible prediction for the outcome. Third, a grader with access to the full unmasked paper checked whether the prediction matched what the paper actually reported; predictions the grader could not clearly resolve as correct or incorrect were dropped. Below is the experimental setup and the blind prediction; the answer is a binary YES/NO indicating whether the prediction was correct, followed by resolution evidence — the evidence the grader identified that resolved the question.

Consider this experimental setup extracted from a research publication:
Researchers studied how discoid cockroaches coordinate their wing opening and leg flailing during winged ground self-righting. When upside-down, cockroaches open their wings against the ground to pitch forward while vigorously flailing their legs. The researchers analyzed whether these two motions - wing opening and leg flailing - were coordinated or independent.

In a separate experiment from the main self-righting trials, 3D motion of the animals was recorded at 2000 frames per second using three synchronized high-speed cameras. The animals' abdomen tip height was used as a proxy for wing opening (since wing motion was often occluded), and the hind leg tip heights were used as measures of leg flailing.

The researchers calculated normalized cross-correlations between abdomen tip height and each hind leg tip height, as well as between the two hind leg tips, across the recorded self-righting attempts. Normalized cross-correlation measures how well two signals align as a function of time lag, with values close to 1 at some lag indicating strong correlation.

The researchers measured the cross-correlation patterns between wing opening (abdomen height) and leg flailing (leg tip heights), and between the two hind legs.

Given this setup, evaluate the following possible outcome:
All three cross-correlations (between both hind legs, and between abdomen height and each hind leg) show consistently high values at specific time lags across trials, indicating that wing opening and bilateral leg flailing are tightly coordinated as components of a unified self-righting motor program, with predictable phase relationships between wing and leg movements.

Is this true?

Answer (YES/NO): NO